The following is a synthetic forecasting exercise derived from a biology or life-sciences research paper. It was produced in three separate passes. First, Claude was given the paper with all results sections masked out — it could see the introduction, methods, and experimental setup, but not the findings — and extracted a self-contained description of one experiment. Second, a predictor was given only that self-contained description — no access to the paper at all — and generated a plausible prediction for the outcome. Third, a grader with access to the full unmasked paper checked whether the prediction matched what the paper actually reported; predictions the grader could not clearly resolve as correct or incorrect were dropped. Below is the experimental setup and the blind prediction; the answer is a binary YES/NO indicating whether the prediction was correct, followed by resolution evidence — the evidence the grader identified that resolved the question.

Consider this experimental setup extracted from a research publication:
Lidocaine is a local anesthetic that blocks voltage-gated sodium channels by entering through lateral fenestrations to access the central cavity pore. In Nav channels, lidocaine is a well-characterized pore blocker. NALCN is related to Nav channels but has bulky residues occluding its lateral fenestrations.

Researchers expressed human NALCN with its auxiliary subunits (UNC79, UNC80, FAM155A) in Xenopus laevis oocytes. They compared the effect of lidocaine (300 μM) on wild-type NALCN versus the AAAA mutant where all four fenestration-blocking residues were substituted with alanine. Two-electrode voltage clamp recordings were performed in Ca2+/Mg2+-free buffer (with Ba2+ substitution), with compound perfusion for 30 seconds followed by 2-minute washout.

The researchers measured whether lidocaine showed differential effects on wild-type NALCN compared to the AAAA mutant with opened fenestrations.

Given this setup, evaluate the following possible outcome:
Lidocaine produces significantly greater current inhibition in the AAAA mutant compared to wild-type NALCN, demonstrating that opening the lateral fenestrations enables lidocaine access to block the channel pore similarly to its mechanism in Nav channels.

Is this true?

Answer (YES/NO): NO